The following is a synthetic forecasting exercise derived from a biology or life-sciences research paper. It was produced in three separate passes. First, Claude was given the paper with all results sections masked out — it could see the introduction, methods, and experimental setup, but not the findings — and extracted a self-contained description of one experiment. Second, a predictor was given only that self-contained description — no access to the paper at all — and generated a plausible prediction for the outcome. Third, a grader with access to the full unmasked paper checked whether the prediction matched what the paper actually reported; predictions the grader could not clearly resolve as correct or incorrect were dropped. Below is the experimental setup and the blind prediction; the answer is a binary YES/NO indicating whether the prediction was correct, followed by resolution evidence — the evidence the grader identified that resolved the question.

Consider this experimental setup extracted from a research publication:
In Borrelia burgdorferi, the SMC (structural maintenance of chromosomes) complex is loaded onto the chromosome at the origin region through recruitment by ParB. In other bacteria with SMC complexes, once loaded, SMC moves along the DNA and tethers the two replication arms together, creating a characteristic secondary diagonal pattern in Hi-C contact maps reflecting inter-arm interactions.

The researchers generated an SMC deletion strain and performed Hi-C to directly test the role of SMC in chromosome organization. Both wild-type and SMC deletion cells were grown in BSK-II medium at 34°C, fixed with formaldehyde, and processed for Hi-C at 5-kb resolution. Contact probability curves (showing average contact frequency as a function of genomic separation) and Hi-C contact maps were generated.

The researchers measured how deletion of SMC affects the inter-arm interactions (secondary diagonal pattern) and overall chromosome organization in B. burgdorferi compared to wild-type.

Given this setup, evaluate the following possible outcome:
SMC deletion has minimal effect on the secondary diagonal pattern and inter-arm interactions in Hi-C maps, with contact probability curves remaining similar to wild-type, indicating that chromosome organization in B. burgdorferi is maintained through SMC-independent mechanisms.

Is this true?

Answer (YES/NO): NO